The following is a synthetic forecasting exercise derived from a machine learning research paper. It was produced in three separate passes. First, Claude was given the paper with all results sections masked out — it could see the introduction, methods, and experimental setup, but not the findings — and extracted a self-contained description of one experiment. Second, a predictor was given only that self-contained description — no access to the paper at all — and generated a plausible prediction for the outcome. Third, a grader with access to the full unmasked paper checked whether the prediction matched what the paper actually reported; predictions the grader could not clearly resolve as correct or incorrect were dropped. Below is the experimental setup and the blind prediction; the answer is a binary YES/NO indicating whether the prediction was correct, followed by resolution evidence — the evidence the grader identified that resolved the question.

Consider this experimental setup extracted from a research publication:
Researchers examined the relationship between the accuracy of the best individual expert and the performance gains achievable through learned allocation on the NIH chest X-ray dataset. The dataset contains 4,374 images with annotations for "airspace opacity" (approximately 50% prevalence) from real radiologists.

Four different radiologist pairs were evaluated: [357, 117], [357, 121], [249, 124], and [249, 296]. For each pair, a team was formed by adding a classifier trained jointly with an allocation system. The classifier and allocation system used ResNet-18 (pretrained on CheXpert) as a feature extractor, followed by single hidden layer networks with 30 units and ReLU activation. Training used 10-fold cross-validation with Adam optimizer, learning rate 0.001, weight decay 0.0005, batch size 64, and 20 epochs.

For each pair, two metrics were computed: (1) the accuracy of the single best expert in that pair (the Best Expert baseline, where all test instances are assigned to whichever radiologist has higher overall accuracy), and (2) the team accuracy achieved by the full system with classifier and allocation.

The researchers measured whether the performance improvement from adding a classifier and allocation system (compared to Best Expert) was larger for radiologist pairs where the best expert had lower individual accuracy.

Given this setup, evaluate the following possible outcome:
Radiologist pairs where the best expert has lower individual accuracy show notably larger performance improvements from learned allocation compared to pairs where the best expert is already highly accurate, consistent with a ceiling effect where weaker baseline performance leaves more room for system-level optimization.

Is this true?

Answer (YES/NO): YES